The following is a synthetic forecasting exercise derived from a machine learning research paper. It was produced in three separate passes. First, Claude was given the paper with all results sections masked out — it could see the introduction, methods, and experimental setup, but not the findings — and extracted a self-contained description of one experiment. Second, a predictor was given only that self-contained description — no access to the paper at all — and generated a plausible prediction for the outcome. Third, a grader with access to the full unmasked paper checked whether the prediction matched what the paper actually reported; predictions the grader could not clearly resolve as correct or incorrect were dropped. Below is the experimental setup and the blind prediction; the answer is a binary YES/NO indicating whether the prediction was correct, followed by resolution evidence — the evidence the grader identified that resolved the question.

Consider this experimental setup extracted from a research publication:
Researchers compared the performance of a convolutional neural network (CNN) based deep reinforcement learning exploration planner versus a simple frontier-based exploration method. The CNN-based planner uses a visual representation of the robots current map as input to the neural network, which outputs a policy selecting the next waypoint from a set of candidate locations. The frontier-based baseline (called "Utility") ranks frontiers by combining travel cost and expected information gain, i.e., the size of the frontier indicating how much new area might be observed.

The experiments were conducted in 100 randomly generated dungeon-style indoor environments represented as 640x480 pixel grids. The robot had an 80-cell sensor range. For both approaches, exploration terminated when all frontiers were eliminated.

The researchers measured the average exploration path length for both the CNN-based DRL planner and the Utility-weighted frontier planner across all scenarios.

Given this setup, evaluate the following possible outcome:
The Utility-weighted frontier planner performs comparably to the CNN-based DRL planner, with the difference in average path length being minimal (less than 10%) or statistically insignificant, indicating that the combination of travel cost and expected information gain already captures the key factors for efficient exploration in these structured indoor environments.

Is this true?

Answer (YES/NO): YES